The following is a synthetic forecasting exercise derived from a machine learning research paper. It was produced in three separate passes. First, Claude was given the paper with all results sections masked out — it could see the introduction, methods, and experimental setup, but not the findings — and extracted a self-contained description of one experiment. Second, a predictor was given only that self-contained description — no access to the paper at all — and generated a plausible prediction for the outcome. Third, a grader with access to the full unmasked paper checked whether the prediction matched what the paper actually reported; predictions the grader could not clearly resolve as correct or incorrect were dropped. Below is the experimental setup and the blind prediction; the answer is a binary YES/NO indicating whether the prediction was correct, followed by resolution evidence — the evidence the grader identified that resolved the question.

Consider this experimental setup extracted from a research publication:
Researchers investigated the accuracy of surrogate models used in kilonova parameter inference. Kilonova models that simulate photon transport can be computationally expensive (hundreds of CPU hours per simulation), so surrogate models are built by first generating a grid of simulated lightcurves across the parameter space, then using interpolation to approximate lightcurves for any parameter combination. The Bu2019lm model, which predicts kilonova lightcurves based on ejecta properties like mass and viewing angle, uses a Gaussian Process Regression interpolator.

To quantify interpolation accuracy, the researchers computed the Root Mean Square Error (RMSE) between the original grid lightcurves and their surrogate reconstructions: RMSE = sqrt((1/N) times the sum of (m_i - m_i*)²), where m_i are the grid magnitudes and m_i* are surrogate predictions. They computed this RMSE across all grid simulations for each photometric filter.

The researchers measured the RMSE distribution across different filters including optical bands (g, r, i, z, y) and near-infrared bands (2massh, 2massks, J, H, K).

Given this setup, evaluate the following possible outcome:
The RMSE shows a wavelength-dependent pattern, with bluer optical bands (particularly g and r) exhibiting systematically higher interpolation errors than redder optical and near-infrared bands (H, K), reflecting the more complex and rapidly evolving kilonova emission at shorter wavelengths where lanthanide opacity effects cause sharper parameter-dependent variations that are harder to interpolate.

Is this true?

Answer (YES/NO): NO